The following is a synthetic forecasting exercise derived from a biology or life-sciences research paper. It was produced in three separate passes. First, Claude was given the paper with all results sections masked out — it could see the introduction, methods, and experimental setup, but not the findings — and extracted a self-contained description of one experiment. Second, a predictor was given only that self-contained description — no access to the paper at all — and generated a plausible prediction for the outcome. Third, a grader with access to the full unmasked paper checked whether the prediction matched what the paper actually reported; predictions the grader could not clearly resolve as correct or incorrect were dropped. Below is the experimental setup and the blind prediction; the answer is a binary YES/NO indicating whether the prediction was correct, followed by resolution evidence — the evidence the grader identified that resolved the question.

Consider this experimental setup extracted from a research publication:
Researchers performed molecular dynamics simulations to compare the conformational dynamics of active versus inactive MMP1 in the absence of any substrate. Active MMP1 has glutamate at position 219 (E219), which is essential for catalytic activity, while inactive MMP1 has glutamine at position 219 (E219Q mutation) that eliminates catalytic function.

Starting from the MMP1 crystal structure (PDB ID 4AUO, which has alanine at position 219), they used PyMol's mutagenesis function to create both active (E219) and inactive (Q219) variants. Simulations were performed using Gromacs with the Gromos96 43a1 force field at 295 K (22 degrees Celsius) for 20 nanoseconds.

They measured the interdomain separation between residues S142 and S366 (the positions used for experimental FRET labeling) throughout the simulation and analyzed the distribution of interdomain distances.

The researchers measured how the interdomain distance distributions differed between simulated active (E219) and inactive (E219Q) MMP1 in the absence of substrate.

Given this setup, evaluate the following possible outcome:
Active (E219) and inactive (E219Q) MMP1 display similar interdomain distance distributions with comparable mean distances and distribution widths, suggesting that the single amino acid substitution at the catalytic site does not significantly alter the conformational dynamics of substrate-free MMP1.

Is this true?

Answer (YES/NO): NO